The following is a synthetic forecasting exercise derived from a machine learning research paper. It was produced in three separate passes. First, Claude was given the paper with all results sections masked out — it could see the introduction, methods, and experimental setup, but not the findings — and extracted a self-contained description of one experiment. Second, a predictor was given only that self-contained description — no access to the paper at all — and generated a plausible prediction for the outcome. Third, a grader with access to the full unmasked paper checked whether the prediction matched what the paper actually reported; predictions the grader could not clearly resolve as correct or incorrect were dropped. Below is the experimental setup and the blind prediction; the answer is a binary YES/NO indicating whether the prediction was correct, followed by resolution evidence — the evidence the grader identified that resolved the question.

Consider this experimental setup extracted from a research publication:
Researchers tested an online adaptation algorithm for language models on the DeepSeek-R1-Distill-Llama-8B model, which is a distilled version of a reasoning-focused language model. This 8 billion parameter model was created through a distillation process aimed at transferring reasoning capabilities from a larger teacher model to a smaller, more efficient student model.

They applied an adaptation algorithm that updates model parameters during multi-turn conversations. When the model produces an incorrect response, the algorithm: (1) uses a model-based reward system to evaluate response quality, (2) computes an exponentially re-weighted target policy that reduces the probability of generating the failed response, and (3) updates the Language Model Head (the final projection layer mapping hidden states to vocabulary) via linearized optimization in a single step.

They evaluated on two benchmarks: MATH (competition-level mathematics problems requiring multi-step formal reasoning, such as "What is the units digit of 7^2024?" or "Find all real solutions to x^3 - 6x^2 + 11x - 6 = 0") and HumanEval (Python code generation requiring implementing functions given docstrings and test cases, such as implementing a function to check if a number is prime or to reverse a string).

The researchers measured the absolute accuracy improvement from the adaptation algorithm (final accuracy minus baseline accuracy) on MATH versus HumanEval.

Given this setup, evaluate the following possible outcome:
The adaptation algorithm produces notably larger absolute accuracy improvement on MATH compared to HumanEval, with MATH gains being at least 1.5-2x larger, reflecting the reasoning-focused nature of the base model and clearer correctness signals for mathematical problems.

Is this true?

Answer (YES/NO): NO